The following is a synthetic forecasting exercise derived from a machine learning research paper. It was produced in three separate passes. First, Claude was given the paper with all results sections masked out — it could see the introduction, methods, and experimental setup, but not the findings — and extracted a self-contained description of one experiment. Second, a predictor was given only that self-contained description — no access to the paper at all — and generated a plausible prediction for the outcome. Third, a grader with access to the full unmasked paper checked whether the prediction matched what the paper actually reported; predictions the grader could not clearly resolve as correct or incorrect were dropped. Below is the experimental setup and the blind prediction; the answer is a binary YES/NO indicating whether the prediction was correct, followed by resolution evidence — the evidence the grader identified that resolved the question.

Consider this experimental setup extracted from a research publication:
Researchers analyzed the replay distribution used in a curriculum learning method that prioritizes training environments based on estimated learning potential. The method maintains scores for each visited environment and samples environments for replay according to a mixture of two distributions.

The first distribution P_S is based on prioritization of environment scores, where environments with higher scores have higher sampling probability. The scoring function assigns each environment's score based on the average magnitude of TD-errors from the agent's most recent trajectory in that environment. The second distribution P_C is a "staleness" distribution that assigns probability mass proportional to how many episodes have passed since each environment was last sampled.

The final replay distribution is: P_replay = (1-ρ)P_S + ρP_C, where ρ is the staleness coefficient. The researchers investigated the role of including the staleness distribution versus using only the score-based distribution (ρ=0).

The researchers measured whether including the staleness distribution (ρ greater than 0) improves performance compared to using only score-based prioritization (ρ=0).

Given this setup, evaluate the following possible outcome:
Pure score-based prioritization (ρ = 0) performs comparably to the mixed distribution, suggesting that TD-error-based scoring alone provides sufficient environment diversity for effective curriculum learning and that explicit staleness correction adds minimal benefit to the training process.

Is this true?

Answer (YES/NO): NO